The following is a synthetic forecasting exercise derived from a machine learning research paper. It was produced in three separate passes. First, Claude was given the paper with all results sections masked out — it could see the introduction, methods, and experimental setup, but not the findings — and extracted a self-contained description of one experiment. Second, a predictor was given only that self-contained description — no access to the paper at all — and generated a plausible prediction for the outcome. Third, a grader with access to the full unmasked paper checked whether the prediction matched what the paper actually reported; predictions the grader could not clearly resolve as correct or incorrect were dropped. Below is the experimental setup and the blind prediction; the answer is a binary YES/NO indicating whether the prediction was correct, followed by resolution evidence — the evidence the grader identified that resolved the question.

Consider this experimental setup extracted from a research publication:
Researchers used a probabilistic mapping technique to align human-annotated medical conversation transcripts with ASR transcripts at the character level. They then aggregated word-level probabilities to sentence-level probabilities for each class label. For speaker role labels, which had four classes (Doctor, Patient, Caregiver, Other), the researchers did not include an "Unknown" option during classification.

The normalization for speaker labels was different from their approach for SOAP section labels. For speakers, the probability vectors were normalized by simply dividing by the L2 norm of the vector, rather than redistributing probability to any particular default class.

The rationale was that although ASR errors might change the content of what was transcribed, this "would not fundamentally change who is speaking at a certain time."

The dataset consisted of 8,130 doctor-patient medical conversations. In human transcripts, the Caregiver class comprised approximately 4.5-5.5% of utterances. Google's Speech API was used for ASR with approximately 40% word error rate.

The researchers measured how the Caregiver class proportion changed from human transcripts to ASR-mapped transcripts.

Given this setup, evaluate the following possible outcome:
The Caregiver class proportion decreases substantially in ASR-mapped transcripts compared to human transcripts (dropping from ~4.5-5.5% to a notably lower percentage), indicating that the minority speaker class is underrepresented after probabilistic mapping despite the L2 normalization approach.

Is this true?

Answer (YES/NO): YES